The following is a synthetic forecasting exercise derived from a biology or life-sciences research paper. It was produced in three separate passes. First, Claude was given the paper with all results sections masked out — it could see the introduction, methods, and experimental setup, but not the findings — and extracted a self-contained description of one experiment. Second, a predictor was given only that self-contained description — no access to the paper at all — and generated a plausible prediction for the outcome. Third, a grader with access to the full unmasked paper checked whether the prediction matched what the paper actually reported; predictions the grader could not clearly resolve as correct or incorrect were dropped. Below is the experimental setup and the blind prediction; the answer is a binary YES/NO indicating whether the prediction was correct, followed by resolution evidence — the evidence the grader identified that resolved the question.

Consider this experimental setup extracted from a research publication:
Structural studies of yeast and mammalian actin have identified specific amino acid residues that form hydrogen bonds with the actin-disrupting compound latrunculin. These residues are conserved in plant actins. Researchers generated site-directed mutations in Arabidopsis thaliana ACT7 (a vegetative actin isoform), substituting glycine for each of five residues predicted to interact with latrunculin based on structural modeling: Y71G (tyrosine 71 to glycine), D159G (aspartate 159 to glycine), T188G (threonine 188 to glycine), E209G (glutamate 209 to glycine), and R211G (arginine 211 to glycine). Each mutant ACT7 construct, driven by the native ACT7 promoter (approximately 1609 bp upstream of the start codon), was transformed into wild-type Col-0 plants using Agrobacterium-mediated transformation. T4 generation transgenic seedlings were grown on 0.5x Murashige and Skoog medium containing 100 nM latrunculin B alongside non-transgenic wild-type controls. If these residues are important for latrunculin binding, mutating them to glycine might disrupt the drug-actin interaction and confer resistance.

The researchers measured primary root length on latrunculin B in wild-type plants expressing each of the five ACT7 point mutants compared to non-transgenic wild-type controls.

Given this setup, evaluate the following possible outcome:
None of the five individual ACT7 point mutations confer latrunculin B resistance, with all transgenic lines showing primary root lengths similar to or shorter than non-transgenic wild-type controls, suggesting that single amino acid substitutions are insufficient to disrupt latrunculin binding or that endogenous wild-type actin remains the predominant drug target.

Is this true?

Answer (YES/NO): NO